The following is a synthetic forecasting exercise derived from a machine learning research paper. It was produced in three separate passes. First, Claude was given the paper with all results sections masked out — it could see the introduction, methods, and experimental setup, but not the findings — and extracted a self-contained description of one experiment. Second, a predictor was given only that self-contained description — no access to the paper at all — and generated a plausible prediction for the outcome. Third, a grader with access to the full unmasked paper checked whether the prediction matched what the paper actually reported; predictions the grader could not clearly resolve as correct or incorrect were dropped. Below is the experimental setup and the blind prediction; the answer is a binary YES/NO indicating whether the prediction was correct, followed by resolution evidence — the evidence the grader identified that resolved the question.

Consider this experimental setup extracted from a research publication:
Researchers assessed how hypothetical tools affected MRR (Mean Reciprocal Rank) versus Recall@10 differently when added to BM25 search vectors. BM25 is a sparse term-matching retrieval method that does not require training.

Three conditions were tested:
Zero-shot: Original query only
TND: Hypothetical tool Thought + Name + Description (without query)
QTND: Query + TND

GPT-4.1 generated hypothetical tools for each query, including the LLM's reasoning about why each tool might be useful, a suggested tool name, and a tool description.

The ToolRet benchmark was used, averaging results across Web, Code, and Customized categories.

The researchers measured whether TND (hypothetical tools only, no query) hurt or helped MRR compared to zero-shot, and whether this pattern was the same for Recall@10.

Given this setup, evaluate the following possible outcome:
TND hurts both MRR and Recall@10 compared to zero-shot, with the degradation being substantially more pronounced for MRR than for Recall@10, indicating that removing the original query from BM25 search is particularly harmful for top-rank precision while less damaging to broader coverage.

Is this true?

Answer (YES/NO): NO